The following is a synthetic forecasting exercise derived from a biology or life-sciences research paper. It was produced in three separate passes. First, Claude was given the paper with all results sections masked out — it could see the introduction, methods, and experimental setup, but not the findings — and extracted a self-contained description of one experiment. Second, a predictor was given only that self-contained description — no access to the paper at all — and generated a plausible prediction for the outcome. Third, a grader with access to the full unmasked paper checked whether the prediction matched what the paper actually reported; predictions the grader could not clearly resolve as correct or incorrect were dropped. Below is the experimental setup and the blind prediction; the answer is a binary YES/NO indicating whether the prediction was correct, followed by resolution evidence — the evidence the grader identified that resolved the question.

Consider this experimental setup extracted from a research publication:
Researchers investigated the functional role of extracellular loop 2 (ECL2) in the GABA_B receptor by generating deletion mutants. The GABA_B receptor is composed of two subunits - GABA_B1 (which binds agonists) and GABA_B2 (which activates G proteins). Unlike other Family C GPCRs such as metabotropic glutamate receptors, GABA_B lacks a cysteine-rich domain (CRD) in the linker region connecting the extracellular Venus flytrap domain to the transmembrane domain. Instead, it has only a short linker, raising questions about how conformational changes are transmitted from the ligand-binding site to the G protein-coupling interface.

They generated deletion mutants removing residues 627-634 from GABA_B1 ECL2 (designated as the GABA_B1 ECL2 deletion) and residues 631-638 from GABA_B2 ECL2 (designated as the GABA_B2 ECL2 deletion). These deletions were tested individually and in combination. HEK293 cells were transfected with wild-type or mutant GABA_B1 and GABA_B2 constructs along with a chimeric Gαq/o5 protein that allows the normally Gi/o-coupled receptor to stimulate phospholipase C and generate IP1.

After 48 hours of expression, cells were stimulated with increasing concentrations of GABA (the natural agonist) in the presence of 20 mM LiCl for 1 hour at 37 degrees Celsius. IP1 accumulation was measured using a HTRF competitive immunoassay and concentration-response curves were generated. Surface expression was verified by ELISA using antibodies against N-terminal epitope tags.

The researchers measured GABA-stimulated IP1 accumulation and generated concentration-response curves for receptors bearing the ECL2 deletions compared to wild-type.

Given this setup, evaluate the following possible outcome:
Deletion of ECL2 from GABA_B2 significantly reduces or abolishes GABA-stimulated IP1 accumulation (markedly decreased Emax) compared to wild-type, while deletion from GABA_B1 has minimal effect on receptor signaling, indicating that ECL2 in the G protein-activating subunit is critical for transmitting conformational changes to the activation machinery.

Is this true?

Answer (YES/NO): NO